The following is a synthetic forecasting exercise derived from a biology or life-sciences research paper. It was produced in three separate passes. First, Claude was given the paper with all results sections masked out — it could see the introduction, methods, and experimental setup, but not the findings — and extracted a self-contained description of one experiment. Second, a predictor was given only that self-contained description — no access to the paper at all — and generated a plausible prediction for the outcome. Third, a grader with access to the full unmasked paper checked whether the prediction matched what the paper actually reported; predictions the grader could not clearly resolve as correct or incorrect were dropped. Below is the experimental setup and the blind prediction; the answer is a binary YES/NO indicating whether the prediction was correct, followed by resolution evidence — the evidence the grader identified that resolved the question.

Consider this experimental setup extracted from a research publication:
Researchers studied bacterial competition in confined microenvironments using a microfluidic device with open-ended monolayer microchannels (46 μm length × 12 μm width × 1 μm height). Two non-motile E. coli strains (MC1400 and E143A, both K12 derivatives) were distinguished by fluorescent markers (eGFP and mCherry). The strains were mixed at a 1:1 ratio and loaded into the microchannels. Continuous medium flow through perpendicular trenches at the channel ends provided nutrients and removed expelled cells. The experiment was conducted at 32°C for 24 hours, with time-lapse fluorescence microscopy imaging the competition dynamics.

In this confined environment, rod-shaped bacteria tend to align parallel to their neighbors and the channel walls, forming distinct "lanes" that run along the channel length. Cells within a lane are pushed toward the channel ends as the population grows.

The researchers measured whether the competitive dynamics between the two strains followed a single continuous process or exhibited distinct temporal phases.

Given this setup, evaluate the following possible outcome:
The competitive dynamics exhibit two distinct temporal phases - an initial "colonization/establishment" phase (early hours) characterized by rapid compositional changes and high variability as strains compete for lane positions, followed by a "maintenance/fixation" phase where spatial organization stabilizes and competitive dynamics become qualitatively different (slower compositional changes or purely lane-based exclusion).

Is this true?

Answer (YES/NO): YES